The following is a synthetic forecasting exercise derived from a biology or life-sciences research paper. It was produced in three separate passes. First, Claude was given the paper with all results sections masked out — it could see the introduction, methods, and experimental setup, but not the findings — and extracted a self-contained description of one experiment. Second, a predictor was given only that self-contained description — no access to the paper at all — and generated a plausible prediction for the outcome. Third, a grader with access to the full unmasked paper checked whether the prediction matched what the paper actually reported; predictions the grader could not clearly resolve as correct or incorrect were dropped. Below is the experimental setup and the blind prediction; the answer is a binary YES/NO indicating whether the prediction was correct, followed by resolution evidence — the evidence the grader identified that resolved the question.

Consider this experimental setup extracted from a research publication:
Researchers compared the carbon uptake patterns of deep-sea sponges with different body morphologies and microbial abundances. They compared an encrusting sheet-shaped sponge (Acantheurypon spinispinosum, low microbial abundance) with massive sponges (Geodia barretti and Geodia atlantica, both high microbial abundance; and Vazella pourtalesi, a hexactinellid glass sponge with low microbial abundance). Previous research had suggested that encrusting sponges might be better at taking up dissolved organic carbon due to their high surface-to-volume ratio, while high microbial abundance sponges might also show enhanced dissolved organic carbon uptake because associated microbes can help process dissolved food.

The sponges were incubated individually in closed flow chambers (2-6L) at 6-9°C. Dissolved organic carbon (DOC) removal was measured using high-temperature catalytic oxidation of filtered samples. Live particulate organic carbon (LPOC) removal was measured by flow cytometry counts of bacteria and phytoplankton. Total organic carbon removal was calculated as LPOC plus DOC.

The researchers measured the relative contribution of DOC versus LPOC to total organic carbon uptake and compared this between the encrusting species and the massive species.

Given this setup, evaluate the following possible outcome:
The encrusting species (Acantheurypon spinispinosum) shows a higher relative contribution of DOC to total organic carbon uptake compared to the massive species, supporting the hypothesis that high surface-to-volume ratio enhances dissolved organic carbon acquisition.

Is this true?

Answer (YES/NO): YES